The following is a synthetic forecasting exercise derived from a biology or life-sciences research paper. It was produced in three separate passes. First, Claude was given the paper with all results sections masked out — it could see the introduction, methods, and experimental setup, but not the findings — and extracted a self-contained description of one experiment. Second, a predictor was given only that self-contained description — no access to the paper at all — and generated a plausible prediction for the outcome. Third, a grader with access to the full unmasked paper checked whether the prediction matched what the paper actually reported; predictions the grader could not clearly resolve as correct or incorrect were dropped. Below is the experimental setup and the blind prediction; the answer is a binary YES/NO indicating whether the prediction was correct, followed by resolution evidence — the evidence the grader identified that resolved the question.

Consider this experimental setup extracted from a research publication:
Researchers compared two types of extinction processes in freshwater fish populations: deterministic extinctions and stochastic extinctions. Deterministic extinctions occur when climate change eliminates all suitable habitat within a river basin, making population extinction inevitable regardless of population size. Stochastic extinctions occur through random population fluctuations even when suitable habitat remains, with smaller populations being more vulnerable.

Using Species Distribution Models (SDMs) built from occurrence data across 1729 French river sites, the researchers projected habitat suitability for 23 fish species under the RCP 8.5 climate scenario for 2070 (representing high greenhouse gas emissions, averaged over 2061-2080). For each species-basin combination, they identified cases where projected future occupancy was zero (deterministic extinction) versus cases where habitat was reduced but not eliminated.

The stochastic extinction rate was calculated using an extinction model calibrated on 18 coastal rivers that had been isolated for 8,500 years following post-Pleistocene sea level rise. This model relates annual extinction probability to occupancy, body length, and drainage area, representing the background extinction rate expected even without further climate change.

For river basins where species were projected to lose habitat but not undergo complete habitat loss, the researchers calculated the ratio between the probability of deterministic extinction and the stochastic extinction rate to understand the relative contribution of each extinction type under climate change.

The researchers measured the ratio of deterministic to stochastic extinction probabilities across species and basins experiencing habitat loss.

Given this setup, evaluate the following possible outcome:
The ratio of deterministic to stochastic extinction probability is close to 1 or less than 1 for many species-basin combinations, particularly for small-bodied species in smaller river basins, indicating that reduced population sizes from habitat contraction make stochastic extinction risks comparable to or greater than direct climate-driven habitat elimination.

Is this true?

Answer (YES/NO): NO